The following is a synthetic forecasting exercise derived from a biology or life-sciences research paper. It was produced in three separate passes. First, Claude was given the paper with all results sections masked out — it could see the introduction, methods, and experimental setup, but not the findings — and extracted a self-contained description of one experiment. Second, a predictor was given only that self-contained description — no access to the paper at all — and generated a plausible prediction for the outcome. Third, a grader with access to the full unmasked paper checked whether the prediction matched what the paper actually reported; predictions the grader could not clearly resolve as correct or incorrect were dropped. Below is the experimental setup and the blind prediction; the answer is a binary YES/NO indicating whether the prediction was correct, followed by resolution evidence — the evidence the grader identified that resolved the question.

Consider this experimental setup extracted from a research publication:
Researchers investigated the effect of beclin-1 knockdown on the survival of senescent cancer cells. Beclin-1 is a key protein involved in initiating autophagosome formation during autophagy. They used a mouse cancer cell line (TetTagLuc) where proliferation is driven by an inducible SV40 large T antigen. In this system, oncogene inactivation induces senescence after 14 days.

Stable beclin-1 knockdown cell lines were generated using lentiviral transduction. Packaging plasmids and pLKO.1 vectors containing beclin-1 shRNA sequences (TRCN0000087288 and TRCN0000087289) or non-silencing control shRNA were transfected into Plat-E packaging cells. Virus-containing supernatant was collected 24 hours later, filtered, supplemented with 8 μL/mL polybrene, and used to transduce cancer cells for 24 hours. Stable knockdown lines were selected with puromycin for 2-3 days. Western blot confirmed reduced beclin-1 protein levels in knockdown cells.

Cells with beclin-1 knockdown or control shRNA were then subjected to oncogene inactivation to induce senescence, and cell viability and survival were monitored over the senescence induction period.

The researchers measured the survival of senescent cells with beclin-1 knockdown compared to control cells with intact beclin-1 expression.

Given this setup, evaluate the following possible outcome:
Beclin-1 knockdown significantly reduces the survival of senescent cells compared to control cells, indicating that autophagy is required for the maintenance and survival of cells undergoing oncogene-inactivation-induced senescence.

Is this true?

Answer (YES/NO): YES